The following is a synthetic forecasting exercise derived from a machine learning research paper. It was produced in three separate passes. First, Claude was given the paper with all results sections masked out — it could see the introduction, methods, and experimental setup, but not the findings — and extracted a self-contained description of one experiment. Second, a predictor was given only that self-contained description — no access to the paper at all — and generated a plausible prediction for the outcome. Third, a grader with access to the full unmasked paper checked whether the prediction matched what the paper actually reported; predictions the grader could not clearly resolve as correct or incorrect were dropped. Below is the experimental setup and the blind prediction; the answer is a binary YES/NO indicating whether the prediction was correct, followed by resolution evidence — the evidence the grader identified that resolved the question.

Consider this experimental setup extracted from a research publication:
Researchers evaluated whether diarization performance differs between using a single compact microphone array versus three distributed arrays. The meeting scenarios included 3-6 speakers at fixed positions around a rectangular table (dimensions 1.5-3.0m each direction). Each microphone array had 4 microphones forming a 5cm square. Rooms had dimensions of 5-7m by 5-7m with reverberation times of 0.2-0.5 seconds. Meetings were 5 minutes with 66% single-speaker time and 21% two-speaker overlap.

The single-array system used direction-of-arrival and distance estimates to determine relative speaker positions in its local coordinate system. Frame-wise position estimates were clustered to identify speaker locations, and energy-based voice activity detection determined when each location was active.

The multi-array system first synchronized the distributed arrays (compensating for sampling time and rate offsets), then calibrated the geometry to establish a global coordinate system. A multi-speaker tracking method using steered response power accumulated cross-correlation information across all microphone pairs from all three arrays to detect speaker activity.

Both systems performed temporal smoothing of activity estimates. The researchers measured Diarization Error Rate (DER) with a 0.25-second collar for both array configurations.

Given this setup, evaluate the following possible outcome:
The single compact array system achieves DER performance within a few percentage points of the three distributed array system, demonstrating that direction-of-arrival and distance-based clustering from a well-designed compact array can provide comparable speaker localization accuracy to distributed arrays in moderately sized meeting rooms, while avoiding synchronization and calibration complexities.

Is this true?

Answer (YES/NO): NO